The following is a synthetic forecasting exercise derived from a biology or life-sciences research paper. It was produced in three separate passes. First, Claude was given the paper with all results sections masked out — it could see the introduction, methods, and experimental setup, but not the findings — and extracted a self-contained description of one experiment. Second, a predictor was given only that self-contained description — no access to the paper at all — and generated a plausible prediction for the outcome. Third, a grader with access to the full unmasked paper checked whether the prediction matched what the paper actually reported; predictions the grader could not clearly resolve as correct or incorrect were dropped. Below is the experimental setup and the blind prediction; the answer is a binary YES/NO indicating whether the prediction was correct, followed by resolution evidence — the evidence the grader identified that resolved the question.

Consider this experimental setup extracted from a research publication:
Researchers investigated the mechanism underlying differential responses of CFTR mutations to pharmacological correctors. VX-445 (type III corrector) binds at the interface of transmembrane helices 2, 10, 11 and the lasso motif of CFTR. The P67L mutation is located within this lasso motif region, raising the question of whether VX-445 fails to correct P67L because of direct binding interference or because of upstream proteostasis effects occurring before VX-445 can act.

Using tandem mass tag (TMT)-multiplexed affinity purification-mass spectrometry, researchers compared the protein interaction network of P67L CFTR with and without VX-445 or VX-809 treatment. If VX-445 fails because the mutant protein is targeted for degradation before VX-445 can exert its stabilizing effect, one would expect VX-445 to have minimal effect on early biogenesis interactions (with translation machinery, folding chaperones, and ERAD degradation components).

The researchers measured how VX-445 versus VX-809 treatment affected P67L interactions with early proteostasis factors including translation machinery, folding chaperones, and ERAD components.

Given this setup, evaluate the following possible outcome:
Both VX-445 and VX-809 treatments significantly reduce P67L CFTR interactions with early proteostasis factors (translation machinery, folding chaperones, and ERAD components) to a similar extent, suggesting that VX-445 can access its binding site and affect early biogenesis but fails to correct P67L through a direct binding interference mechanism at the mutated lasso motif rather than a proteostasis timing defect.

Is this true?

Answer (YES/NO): NO